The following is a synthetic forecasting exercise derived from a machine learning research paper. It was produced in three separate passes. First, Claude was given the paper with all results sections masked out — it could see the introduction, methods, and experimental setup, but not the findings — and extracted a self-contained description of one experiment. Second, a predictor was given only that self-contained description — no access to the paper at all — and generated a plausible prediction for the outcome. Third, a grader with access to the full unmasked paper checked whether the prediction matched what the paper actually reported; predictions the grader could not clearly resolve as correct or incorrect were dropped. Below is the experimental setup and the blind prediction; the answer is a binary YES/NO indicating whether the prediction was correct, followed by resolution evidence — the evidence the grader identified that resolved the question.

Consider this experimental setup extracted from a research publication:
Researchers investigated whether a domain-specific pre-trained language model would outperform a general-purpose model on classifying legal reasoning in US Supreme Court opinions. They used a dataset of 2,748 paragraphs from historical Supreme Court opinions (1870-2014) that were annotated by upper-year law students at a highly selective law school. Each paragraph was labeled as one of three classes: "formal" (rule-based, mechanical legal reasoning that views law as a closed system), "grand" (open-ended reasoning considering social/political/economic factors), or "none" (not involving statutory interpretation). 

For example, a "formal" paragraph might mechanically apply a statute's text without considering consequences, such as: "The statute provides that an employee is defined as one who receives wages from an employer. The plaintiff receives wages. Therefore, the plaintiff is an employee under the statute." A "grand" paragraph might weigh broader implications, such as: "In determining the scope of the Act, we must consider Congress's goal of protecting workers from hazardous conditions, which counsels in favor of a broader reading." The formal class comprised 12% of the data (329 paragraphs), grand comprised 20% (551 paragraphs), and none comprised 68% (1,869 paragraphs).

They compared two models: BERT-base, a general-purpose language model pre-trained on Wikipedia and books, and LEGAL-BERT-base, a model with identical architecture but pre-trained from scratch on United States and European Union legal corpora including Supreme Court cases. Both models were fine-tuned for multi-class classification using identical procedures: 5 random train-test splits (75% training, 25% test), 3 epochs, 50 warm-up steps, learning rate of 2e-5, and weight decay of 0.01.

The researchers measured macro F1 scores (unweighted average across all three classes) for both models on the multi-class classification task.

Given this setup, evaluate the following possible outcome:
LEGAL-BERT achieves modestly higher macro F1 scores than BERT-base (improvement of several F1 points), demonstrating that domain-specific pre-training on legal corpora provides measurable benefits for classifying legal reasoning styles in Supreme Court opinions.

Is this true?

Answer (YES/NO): NO